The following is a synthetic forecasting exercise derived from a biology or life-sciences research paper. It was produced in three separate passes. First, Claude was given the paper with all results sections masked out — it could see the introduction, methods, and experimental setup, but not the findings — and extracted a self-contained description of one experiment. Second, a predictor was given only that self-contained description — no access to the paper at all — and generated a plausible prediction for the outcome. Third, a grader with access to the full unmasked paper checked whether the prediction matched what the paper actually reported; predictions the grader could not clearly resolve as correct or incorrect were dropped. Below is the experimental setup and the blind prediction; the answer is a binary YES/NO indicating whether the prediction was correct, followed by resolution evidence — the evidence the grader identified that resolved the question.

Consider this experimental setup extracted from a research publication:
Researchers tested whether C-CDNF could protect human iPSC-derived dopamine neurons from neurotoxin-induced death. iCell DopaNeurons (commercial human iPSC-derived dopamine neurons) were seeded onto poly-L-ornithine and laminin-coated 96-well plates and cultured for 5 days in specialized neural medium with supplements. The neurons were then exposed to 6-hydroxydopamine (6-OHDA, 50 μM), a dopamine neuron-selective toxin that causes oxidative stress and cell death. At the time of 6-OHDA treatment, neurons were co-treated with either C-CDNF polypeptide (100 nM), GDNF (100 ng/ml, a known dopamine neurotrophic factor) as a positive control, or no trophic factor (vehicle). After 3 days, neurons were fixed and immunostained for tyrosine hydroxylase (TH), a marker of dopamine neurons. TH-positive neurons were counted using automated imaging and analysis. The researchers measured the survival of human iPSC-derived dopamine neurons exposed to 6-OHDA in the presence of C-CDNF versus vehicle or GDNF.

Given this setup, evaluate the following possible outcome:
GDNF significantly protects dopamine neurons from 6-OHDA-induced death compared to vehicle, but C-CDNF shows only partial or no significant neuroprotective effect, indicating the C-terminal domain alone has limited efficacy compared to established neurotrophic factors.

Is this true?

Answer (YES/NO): NO